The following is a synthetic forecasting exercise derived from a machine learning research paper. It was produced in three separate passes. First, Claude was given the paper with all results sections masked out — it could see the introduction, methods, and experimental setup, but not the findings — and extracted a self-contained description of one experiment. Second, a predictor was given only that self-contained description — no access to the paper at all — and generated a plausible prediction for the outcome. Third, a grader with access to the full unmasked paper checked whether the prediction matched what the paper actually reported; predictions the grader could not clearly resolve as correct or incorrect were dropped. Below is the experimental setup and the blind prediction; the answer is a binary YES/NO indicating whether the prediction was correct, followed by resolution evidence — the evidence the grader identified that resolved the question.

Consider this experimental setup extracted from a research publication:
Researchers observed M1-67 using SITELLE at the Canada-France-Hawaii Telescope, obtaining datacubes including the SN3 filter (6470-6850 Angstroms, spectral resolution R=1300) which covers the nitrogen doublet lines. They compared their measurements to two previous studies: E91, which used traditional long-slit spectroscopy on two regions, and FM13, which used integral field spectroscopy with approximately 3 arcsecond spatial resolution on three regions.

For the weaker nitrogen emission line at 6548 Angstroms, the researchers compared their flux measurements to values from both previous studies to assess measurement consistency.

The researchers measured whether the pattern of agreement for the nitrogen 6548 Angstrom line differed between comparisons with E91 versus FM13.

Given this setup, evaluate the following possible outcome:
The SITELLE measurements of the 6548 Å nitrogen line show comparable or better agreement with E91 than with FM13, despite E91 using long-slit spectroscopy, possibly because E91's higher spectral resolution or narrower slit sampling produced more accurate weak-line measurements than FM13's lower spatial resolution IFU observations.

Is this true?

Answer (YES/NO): YES